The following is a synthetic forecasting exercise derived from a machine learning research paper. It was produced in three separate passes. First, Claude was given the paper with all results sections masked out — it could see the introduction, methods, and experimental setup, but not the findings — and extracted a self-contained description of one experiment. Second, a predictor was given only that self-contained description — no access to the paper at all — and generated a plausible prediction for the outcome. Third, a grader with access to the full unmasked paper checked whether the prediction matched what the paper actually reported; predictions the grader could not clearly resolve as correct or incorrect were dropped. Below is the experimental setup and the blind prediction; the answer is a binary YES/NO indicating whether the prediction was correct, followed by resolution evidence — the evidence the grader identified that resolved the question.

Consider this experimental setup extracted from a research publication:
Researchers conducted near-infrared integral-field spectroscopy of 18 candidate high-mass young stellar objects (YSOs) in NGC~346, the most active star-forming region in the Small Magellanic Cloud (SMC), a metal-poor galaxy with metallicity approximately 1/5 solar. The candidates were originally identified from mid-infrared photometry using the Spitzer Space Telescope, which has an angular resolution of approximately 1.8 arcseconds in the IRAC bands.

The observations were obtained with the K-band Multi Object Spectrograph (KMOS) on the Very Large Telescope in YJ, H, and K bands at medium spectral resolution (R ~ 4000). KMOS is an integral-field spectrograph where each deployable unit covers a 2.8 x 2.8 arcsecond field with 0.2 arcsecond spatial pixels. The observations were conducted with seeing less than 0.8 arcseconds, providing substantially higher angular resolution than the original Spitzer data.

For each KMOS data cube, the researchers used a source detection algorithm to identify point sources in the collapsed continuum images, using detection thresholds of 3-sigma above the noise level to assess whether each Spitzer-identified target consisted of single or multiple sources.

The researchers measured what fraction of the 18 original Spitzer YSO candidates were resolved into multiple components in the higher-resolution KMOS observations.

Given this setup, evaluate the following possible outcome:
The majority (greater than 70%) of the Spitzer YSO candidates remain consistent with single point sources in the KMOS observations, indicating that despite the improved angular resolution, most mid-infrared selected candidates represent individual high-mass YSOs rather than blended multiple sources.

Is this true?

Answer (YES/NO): NO